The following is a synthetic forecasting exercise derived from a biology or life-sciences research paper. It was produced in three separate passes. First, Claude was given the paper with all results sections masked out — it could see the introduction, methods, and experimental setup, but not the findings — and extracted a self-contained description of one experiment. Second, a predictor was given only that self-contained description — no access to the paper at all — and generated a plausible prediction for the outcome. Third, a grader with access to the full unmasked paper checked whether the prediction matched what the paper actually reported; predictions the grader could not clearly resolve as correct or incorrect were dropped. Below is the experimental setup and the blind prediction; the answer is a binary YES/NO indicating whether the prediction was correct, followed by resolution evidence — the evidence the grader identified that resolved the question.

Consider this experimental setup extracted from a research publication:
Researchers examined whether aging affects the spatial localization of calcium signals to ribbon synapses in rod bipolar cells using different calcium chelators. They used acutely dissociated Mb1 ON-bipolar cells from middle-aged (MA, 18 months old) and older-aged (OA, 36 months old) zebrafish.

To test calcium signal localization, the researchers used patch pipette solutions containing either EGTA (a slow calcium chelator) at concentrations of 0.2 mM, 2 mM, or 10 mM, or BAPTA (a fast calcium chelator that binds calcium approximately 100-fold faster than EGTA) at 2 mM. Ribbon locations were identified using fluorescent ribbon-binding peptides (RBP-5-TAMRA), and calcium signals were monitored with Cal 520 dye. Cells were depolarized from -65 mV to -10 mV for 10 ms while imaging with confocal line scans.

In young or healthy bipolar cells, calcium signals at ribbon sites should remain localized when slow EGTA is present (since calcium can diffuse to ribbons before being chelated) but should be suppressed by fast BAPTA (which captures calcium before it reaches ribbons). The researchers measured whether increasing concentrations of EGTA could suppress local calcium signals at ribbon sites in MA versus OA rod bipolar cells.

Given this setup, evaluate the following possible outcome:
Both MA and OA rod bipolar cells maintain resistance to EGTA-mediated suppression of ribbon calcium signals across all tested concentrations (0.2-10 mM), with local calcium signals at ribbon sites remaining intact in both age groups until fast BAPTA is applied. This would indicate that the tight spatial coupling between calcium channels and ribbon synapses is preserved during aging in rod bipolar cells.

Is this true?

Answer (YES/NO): NO